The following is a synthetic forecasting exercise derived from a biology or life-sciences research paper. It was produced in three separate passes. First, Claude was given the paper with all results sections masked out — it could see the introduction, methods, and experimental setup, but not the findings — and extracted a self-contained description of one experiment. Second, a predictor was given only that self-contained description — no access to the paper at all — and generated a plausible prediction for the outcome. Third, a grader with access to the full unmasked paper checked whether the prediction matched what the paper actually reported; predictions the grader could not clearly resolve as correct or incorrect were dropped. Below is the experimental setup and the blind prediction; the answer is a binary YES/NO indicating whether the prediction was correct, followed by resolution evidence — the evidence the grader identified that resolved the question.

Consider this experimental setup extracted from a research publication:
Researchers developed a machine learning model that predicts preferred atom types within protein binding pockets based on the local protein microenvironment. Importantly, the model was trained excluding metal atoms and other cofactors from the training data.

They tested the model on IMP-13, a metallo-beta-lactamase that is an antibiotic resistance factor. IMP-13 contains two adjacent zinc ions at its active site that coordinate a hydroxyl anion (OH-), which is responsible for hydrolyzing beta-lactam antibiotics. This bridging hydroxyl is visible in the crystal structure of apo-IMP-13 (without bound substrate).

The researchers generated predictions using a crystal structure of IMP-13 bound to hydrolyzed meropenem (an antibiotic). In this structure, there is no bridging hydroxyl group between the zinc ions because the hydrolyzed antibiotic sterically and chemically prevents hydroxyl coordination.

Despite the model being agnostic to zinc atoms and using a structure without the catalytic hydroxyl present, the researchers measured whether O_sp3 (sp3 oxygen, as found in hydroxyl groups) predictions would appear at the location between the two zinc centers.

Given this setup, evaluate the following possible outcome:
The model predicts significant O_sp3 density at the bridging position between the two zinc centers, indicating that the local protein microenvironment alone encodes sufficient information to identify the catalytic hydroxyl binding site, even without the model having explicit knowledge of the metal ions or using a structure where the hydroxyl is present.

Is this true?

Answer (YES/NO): YES